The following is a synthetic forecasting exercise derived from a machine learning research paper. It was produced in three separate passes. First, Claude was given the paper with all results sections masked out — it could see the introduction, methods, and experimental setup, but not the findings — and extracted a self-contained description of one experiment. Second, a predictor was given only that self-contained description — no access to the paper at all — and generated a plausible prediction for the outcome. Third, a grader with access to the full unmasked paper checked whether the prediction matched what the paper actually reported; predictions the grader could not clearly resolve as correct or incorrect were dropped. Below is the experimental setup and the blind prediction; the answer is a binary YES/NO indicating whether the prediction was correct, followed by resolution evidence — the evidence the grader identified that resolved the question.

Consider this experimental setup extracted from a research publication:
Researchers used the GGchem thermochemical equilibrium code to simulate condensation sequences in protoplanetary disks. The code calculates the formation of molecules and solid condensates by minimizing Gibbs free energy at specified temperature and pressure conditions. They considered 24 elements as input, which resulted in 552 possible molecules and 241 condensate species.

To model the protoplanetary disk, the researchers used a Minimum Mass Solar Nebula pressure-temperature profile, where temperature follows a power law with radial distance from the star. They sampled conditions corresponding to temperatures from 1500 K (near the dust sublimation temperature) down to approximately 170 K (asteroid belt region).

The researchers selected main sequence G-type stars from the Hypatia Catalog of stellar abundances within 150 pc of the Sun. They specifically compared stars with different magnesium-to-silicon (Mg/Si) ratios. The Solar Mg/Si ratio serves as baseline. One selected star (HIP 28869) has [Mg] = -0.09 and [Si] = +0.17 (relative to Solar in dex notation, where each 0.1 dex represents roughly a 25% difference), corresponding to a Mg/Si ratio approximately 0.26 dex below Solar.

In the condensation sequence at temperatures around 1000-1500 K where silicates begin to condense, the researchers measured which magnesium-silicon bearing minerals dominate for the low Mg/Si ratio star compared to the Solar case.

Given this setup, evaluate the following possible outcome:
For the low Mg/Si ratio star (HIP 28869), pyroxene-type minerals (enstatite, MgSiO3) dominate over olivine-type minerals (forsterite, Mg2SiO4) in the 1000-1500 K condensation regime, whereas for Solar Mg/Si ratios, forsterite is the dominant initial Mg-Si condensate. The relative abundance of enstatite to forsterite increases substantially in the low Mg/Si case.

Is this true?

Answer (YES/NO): YES